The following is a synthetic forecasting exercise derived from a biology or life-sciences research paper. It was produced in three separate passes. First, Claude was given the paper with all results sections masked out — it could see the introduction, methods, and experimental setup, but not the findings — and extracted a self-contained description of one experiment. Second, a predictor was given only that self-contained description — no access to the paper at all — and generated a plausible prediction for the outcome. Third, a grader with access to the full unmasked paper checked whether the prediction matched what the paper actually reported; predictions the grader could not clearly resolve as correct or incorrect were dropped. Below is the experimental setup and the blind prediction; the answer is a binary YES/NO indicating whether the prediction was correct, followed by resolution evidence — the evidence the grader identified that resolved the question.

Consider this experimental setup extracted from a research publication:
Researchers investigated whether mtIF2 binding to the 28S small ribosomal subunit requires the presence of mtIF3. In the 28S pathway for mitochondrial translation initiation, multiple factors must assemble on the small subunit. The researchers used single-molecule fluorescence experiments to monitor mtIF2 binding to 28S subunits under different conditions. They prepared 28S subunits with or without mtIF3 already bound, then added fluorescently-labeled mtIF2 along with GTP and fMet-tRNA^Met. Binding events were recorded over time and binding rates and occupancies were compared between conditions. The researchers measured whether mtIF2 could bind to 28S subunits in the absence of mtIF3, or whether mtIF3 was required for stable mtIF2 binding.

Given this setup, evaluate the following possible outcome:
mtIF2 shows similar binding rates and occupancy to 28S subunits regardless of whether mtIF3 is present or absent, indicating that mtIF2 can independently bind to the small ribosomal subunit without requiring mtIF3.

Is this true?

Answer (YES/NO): YES